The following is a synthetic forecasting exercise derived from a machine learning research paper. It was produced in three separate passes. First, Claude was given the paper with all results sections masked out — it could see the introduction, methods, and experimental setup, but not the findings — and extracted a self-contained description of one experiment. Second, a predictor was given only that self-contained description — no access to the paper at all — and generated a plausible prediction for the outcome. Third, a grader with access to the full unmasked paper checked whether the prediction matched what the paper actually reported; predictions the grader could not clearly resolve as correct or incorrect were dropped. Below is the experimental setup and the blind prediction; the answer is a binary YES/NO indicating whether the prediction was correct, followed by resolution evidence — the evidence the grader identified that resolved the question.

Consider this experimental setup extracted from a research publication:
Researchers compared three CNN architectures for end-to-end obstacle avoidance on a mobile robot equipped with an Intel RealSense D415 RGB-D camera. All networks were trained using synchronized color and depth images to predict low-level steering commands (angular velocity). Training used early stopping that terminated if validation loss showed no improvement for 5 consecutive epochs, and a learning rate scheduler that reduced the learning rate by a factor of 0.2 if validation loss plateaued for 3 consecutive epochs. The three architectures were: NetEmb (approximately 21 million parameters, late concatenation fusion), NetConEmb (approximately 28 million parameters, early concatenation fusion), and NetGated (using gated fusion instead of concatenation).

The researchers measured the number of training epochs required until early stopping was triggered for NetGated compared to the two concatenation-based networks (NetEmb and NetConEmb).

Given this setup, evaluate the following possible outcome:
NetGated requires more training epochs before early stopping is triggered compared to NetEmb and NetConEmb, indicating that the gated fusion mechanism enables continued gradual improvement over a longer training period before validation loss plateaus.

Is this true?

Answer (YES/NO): NO